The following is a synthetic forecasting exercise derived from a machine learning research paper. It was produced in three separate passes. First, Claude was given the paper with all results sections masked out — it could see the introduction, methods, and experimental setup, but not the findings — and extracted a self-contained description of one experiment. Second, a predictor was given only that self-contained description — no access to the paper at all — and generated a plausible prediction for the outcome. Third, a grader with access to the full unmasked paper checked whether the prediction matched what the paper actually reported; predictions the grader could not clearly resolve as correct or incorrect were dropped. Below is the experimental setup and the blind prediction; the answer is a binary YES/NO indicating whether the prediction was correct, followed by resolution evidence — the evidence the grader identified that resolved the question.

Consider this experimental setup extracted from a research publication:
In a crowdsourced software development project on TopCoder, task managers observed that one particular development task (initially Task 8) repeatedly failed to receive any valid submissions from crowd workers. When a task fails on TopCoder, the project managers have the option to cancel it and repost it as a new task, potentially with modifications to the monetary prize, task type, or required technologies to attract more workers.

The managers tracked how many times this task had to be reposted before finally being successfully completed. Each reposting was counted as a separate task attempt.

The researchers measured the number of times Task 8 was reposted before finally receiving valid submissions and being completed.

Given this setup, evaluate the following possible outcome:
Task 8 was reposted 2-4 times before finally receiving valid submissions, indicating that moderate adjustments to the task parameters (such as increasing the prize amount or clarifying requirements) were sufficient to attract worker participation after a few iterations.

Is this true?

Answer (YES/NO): NO